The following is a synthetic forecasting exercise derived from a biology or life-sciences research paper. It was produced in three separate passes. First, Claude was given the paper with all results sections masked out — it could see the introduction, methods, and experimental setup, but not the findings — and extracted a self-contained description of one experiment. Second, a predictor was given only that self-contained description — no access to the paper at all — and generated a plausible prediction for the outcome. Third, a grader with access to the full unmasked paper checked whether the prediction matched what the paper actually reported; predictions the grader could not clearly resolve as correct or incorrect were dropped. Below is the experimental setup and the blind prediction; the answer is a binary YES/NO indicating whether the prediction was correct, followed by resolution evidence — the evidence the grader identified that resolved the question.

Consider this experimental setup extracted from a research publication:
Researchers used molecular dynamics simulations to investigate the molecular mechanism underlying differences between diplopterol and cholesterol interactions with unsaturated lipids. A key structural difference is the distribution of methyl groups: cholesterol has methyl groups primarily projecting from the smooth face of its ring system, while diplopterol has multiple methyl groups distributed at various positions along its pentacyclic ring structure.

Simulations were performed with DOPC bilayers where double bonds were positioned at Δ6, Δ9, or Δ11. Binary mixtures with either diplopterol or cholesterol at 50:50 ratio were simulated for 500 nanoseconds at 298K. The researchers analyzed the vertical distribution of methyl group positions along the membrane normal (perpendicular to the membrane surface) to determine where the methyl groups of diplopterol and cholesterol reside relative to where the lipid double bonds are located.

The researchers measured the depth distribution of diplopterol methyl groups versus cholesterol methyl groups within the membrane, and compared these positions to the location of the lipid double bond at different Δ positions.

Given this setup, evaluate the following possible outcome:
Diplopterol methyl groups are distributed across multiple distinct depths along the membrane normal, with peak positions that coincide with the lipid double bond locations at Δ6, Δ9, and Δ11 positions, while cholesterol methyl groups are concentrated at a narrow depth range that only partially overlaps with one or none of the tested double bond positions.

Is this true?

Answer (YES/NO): NO